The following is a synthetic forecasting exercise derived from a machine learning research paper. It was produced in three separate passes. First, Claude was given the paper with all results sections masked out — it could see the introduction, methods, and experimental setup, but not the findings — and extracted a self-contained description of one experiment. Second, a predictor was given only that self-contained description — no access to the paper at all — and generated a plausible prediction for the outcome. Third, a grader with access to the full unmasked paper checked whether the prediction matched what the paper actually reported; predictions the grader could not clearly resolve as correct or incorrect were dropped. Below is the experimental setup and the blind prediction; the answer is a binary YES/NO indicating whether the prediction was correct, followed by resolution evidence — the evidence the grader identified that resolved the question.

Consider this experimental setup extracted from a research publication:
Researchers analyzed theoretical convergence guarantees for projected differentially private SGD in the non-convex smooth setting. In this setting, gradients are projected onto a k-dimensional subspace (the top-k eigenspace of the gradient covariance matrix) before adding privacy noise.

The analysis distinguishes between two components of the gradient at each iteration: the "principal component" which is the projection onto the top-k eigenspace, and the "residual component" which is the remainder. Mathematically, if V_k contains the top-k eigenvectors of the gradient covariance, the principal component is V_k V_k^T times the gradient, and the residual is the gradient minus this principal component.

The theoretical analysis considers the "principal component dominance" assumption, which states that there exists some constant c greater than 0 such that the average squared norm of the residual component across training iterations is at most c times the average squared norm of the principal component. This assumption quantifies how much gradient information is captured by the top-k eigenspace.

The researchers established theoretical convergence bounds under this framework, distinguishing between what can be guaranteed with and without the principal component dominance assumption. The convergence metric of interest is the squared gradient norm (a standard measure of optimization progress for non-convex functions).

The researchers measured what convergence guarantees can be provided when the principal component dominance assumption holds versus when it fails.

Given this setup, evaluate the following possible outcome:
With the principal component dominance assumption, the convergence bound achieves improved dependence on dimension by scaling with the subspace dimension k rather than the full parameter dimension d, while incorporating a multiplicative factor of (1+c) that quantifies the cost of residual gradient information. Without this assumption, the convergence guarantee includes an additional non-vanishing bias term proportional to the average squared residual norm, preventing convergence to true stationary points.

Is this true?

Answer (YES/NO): NO